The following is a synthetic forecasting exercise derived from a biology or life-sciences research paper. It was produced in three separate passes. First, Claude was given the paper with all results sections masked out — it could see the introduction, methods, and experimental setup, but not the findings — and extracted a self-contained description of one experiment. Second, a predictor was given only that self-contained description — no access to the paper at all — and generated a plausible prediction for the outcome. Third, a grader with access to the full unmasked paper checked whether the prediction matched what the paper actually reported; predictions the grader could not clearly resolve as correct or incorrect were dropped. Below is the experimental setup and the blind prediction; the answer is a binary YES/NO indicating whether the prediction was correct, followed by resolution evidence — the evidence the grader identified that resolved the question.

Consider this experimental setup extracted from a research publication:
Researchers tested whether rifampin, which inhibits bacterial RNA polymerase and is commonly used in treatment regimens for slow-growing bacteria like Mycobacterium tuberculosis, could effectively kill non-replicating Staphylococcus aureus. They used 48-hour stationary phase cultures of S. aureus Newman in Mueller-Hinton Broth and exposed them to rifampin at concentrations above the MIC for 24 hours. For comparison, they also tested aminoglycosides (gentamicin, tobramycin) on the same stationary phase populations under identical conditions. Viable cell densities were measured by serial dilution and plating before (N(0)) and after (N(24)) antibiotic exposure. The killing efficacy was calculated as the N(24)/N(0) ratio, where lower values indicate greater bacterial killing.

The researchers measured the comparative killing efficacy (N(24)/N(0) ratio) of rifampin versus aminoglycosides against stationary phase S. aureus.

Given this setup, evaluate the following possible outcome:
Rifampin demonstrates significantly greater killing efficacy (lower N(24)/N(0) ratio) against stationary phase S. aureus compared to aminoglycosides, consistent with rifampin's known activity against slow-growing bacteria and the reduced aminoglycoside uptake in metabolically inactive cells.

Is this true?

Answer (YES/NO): NO